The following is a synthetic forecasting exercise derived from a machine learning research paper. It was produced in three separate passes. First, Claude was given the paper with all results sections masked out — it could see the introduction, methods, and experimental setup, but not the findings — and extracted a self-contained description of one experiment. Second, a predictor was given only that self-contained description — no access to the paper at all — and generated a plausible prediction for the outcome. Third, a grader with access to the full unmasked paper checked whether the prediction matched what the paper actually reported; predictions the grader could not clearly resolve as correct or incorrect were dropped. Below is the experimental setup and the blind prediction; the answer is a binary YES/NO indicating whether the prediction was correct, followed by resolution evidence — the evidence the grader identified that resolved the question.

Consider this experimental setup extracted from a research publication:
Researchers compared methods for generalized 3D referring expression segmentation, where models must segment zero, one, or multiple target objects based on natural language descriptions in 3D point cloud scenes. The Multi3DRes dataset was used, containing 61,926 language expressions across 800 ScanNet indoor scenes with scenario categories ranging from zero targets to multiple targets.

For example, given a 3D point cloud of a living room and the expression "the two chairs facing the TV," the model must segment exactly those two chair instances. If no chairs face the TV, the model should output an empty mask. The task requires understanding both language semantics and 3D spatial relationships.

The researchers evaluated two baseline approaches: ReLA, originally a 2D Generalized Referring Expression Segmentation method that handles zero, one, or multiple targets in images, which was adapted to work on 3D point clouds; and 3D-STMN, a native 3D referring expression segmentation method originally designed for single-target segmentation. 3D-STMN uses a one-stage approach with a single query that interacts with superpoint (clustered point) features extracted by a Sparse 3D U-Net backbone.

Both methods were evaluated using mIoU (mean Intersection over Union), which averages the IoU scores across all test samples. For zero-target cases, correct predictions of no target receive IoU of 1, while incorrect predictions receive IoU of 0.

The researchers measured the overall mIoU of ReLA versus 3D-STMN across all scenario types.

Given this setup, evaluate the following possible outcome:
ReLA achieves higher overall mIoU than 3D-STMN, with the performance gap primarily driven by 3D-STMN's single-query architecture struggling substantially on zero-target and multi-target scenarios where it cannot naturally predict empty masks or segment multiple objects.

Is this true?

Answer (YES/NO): NO